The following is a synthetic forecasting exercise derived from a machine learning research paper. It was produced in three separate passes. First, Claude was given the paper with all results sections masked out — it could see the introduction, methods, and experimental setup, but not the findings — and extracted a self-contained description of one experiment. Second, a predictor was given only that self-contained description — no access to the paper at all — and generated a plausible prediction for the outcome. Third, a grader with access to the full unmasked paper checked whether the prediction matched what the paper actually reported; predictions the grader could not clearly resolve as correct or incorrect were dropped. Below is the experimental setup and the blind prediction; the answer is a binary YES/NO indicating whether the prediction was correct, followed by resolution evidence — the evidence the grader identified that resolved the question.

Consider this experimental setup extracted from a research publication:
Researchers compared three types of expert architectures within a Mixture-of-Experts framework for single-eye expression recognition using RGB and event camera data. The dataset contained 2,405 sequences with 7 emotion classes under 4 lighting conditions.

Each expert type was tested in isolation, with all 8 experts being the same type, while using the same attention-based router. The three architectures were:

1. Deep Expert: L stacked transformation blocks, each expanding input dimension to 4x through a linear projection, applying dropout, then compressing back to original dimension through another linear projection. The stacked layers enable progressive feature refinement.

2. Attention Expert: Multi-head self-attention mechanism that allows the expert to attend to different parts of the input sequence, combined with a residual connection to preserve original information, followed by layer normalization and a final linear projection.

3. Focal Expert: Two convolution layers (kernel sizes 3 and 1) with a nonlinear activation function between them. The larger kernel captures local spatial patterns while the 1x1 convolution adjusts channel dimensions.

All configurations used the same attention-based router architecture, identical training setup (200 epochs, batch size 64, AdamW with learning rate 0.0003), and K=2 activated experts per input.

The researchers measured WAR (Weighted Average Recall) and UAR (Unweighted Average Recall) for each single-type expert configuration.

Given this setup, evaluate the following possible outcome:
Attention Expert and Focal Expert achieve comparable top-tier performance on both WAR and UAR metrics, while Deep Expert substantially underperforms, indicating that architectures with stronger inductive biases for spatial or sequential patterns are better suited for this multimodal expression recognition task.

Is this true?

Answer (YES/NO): NO